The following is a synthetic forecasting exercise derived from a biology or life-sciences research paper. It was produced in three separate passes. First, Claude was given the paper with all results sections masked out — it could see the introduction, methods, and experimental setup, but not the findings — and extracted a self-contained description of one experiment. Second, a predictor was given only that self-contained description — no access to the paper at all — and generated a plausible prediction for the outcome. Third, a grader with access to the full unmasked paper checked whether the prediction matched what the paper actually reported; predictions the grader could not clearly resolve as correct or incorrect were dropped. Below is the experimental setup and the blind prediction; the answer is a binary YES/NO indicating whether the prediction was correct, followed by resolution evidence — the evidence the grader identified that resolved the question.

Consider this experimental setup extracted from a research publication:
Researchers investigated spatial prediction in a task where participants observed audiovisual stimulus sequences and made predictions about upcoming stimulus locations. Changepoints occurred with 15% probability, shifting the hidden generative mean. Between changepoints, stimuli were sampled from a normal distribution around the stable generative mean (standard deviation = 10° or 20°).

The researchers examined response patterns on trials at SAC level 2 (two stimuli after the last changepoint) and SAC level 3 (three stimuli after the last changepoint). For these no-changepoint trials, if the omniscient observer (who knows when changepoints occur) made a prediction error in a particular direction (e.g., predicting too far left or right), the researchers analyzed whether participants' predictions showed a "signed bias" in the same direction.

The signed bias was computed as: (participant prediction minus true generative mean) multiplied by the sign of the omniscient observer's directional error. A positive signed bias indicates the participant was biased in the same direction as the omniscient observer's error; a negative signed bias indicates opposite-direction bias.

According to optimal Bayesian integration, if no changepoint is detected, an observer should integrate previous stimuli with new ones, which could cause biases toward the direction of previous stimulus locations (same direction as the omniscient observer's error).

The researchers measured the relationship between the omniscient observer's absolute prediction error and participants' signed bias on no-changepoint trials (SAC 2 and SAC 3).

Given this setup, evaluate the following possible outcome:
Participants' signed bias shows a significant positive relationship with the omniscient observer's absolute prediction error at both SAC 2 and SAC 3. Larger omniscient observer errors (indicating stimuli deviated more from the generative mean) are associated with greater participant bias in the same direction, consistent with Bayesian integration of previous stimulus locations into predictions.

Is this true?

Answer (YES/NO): NO